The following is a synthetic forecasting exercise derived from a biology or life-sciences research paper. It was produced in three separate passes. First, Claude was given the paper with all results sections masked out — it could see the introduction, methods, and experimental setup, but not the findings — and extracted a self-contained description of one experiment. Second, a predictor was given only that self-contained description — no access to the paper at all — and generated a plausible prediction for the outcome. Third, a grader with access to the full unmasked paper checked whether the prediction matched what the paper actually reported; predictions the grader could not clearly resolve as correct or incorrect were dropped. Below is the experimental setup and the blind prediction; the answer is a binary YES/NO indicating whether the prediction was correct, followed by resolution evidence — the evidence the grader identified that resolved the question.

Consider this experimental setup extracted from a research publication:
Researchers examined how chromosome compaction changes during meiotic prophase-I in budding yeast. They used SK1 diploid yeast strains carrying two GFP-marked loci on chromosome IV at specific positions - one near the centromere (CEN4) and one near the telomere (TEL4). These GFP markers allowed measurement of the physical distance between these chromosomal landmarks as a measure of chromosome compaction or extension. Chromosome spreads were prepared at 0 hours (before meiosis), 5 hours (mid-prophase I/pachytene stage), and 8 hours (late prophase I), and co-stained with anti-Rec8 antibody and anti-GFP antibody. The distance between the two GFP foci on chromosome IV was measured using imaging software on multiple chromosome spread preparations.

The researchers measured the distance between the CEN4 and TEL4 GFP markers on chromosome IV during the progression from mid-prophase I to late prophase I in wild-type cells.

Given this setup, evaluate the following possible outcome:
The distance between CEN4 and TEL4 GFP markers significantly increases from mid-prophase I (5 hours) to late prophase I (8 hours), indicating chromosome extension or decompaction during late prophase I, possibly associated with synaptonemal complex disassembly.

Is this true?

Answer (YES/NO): NO